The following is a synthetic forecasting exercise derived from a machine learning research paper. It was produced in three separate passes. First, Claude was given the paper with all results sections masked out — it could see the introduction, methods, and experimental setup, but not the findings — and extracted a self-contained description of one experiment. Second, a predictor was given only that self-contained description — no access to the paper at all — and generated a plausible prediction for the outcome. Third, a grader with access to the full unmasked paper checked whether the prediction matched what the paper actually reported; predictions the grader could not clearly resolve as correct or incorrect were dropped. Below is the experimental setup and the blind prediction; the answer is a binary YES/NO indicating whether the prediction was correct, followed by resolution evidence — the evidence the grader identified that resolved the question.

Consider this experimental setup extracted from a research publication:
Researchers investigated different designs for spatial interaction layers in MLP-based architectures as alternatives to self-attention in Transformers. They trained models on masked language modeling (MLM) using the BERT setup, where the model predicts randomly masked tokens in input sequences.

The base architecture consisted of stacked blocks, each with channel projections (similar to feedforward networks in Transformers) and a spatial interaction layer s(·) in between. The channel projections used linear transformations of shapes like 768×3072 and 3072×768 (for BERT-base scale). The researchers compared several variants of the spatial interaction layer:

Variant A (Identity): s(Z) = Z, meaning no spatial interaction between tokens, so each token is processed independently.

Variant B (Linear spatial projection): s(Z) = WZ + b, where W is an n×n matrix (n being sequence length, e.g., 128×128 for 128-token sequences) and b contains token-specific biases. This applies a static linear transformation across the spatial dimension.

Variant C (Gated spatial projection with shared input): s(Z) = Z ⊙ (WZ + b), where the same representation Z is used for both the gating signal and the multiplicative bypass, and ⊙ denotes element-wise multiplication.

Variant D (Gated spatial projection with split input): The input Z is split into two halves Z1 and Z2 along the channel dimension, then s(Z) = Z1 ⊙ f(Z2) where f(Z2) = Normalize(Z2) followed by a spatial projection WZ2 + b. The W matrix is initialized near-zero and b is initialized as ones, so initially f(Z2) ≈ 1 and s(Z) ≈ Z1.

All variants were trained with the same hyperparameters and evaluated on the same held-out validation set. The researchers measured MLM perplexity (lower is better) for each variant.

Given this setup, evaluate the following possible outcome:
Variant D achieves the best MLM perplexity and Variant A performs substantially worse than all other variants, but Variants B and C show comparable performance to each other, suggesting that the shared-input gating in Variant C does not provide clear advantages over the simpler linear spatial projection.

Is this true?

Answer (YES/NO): NO